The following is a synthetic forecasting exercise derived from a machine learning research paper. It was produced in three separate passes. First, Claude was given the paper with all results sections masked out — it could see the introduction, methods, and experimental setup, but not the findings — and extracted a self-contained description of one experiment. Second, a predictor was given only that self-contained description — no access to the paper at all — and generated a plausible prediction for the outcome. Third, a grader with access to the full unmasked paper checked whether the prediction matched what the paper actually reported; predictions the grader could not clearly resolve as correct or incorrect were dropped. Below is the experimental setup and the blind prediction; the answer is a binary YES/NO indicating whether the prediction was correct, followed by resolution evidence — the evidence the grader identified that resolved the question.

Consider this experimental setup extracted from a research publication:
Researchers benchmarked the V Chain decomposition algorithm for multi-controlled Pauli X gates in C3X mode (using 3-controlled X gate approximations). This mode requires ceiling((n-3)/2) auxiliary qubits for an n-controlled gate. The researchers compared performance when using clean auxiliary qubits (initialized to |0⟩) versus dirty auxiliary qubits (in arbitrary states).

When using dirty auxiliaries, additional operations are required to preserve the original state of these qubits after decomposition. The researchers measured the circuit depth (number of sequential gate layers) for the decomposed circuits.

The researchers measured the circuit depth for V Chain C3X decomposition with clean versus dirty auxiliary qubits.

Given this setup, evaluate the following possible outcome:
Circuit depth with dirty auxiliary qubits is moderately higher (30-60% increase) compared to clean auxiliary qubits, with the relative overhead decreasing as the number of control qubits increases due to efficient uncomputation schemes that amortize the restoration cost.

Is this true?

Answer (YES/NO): NO